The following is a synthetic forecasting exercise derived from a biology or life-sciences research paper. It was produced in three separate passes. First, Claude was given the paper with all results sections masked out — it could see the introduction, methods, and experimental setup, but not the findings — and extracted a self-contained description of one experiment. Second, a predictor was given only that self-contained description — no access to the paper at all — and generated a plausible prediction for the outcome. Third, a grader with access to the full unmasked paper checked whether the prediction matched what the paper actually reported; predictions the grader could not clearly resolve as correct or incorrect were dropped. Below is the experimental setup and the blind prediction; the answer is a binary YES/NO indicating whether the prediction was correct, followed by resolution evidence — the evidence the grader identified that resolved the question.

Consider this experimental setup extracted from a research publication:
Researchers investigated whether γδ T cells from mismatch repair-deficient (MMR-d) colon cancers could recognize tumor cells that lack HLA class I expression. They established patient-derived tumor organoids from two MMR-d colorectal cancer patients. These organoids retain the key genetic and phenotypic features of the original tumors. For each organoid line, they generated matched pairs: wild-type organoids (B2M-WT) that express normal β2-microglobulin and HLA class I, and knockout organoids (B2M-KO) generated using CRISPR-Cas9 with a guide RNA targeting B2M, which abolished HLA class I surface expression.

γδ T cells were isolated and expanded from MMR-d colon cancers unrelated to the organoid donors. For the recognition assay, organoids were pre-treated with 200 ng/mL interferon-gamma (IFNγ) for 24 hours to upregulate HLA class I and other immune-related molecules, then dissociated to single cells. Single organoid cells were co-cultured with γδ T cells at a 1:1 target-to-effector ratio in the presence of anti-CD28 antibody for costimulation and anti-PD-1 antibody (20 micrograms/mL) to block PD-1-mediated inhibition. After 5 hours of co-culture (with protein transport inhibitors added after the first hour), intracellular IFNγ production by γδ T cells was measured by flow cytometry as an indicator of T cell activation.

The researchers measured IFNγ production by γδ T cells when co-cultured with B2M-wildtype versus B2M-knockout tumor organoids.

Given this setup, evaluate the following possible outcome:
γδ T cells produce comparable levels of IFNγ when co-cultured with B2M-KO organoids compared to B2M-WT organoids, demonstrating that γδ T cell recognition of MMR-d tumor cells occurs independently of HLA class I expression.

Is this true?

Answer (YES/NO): NO